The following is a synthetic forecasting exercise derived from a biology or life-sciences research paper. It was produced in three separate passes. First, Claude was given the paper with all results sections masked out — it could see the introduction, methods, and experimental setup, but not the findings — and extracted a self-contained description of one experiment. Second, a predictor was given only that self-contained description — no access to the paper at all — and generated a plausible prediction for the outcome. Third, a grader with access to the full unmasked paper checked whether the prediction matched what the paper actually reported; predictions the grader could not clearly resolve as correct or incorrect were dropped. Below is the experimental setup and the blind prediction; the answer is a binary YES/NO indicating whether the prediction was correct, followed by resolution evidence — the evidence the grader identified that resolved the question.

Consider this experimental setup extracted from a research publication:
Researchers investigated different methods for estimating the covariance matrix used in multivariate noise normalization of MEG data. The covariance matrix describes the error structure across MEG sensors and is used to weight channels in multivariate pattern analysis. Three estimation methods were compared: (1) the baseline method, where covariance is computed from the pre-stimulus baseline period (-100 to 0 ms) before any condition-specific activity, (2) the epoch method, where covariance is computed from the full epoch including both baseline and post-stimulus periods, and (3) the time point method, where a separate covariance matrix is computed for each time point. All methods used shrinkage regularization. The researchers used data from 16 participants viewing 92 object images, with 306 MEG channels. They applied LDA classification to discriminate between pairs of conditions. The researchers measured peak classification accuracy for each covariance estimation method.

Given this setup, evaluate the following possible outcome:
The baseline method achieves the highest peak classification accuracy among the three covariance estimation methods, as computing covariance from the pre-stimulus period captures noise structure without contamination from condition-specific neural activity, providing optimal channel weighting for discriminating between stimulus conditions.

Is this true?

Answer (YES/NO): NO